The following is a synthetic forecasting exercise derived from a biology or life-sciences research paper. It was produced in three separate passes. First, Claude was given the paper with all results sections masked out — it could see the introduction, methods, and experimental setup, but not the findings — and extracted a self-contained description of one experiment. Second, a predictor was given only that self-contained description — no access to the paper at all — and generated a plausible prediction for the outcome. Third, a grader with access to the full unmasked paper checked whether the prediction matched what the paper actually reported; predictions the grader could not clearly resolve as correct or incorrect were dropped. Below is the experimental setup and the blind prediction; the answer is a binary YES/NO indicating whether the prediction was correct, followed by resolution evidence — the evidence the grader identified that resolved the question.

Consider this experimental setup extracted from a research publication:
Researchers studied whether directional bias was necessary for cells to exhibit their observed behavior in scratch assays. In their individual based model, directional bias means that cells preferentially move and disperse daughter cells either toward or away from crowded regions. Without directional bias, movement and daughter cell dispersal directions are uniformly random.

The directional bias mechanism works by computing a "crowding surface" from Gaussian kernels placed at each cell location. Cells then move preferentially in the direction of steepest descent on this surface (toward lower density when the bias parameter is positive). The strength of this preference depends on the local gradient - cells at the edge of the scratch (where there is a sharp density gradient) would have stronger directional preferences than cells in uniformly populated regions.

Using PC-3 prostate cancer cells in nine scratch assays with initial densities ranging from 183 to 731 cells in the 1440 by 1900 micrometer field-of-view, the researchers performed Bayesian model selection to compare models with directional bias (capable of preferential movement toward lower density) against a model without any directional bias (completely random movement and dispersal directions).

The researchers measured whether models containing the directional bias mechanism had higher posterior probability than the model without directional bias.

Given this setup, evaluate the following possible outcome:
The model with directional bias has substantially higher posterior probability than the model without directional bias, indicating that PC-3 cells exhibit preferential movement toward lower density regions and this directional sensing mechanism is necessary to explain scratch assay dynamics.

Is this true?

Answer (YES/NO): NO